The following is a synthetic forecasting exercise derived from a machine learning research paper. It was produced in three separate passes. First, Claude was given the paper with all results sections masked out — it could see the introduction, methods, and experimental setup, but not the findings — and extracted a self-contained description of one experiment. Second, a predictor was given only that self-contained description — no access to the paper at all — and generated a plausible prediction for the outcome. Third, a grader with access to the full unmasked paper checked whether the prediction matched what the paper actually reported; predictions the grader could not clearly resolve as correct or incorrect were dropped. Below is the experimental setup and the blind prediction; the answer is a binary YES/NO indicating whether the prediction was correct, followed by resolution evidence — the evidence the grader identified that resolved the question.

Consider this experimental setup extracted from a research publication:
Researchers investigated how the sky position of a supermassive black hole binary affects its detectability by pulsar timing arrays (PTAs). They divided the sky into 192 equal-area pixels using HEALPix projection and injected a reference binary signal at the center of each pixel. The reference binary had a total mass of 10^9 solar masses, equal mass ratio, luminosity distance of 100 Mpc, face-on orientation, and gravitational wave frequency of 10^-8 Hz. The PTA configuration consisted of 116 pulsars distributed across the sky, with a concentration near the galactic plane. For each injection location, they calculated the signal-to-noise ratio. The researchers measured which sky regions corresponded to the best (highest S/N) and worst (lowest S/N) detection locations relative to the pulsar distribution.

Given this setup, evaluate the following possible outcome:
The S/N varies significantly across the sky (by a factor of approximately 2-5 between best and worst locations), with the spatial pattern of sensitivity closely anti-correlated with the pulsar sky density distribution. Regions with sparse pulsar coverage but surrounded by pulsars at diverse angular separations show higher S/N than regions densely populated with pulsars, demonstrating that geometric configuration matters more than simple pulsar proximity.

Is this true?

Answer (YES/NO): NO